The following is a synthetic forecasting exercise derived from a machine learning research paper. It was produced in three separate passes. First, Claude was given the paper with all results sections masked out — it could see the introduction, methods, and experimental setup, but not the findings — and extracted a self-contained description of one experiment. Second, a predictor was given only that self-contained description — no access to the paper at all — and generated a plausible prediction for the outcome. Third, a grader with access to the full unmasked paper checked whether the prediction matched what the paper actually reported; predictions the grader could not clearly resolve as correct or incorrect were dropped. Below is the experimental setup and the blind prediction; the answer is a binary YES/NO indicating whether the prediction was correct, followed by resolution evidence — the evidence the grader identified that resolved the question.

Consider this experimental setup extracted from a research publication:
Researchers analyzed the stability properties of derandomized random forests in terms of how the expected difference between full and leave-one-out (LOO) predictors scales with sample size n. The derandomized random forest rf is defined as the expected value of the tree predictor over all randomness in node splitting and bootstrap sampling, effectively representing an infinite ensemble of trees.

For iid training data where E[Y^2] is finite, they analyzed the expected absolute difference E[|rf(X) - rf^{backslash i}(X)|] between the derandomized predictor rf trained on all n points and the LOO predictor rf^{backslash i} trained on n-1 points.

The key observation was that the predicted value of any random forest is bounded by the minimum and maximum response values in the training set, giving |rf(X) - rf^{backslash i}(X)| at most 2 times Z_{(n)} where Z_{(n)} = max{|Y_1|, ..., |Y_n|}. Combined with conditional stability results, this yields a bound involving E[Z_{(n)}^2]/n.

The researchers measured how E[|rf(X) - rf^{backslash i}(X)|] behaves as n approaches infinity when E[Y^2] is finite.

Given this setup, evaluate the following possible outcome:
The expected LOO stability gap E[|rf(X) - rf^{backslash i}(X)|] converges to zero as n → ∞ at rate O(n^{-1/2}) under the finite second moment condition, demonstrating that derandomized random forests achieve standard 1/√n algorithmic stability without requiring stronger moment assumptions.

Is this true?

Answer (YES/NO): NO